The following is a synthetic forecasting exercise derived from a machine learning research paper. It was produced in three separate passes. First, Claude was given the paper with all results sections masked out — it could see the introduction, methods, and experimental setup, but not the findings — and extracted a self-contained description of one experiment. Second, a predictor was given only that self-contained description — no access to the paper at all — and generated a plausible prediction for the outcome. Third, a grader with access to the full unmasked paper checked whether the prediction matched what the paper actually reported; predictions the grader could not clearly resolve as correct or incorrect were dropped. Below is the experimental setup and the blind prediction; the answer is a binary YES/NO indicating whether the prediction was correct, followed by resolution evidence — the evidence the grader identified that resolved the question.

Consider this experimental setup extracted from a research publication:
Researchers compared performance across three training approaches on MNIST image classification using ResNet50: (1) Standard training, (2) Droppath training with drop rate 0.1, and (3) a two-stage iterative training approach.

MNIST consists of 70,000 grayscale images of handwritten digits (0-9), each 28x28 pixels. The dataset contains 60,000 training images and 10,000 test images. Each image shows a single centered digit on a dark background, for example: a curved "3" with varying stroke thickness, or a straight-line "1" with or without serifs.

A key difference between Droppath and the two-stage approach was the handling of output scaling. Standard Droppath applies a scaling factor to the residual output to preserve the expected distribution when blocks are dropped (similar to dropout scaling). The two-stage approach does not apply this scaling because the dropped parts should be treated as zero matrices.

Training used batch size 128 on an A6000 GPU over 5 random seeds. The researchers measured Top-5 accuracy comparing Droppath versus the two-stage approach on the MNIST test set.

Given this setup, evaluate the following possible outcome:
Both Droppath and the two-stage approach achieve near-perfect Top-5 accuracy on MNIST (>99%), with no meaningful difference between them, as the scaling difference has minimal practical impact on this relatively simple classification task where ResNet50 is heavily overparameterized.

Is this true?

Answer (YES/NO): YES